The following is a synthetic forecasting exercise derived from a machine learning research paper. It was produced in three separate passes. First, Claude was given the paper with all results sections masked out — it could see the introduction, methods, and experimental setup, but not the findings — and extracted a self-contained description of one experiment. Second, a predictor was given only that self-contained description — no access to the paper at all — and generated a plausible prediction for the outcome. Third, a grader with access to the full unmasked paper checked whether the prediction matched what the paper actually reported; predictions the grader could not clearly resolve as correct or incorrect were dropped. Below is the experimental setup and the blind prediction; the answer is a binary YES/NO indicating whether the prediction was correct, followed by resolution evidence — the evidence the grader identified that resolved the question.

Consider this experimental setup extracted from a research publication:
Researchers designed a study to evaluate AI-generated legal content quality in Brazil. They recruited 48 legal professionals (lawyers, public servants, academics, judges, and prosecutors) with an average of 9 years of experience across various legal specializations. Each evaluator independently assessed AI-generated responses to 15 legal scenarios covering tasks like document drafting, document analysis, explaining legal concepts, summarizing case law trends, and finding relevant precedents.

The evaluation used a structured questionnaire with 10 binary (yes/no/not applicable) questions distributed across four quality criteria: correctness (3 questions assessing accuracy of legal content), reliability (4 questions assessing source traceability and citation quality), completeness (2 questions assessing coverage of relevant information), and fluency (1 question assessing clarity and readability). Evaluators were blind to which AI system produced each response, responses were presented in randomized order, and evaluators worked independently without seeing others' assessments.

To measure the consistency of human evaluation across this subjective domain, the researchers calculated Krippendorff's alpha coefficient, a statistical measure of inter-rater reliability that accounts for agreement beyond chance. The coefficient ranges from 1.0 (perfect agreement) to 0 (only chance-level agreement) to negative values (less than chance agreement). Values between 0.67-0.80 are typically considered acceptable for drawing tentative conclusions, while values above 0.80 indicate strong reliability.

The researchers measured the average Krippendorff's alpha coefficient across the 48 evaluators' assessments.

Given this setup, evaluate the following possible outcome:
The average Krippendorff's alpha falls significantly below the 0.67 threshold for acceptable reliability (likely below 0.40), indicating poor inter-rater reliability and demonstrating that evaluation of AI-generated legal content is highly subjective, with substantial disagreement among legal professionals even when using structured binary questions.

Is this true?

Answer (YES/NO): NO